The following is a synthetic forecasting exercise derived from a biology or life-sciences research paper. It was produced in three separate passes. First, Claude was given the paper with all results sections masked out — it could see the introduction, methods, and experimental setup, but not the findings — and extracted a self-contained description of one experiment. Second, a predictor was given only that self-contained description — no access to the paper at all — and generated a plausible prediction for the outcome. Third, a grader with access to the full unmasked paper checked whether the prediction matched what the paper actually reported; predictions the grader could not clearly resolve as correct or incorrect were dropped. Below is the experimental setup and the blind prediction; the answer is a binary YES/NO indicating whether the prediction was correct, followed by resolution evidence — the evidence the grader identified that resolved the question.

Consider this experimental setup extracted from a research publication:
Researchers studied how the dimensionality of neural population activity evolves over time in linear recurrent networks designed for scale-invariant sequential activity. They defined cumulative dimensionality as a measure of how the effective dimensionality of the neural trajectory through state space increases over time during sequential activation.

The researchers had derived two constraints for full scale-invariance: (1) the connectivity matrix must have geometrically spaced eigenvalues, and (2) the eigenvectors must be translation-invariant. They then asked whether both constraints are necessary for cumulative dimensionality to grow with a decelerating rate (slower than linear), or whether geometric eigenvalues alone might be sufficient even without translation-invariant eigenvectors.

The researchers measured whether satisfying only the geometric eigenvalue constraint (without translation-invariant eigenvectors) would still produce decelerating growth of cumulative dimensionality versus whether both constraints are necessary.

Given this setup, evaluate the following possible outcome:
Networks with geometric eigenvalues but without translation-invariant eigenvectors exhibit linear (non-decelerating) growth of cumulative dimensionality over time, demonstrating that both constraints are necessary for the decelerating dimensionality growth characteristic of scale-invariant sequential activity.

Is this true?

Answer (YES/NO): NO